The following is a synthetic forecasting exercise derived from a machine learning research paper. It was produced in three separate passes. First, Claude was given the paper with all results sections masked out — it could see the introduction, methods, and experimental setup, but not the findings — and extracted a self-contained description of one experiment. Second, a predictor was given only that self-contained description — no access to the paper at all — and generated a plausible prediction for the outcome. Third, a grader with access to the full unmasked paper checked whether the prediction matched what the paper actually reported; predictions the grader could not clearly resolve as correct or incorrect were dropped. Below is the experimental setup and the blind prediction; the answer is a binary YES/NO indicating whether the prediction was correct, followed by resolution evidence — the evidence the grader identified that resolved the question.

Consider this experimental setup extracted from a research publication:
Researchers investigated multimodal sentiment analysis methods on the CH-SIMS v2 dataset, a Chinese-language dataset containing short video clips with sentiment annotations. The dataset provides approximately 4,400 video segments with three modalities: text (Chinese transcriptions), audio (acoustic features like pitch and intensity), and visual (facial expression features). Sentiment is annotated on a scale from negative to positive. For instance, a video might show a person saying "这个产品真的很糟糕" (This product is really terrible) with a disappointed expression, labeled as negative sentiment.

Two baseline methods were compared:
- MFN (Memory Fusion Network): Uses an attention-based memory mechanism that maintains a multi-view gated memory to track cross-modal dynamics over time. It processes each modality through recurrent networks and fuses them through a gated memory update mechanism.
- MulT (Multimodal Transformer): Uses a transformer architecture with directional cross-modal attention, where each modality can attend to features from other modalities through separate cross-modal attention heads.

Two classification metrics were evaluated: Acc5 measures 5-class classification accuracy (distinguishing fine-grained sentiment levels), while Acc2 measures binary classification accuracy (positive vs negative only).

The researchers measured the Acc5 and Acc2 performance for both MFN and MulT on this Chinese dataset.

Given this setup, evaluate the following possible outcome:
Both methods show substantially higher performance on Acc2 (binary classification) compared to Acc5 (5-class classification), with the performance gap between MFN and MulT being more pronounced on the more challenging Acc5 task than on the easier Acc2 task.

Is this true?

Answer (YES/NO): NO